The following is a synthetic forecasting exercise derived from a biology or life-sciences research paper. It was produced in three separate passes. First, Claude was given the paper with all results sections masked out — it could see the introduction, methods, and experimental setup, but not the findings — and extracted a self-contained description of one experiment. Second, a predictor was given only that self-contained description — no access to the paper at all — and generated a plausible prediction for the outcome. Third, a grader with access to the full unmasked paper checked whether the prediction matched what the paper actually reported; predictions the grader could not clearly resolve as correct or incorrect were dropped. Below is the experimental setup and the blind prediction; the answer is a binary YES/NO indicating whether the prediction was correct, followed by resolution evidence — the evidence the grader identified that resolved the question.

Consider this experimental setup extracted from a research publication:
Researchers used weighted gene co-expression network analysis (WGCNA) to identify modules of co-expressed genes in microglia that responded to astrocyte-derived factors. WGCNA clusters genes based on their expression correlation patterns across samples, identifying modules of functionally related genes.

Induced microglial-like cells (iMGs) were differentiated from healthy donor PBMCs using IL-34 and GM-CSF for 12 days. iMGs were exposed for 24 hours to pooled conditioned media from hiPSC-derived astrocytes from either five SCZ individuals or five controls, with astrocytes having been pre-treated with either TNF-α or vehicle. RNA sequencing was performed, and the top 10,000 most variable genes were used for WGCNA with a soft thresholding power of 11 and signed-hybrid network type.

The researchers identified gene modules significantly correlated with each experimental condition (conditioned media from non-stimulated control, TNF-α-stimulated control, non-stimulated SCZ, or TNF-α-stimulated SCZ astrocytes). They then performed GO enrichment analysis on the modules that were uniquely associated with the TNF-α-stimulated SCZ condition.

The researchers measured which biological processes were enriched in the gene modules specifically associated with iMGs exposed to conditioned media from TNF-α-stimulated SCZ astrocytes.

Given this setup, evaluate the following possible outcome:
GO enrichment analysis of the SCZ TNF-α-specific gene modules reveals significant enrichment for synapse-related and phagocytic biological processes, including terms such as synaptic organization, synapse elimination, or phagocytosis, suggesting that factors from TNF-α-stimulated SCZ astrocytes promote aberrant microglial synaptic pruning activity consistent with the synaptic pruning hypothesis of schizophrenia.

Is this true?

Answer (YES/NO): NO